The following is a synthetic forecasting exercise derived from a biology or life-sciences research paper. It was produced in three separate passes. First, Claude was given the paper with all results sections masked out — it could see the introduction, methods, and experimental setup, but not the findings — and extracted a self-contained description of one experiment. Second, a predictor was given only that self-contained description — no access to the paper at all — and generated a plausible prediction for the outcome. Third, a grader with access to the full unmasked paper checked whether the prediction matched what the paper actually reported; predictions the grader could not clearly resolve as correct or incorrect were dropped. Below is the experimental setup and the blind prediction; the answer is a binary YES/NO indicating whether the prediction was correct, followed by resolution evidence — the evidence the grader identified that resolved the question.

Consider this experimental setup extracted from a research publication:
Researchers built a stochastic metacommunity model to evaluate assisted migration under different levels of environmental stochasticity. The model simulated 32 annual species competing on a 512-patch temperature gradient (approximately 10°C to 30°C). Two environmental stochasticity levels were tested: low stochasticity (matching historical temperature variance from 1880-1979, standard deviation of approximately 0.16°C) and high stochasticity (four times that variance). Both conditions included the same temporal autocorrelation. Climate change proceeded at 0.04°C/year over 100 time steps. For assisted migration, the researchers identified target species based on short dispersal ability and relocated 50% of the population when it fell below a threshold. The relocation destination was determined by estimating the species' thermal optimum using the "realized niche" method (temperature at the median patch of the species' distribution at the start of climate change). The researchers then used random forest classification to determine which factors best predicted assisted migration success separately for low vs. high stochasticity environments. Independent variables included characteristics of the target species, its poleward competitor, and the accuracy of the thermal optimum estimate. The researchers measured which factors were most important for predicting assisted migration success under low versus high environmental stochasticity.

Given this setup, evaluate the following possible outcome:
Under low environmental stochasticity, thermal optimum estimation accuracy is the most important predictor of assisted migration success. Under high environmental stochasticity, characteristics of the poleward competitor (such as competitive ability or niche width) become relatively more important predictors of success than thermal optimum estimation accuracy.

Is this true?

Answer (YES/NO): NO